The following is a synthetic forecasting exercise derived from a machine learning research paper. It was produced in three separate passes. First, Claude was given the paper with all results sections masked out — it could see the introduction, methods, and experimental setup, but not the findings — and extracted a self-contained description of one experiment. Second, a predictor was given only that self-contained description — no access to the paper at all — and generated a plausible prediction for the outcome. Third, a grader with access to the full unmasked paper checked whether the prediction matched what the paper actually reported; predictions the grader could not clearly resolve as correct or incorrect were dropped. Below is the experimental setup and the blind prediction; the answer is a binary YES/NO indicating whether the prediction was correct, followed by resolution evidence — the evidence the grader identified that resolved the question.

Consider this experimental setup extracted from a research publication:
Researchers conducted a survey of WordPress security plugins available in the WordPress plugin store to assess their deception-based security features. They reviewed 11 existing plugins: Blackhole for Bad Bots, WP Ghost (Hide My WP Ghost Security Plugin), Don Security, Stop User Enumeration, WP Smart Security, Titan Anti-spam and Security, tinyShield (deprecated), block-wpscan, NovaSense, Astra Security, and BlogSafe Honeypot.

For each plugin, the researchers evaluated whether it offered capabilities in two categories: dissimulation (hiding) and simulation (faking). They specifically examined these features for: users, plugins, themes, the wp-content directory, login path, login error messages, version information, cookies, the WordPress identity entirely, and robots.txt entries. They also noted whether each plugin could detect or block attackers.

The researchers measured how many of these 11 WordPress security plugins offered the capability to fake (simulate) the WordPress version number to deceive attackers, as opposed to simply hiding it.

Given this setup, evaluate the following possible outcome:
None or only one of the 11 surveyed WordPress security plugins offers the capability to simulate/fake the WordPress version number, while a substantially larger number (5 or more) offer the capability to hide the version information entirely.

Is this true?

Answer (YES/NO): NO